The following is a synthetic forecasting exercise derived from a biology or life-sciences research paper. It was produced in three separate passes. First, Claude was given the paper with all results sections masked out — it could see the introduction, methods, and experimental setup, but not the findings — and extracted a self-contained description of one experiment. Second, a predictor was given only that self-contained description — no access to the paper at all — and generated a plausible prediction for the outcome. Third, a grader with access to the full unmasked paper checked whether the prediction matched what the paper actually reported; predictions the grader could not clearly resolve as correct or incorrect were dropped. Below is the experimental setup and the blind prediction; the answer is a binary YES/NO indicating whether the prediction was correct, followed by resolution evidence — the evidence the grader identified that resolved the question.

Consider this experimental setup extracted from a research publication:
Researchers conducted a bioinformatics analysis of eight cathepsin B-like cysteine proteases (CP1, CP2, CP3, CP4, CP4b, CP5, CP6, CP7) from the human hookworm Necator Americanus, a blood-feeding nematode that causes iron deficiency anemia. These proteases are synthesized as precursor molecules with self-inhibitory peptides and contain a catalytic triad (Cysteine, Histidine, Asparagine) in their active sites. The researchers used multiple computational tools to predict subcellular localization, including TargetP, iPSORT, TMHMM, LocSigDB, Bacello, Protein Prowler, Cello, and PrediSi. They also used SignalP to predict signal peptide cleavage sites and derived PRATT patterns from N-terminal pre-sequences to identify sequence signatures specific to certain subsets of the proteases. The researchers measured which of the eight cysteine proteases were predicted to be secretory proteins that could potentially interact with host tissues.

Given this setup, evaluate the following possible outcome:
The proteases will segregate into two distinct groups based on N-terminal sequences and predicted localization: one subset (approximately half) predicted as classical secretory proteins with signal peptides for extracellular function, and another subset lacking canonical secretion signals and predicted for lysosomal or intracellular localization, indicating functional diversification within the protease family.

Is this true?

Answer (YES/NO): NO